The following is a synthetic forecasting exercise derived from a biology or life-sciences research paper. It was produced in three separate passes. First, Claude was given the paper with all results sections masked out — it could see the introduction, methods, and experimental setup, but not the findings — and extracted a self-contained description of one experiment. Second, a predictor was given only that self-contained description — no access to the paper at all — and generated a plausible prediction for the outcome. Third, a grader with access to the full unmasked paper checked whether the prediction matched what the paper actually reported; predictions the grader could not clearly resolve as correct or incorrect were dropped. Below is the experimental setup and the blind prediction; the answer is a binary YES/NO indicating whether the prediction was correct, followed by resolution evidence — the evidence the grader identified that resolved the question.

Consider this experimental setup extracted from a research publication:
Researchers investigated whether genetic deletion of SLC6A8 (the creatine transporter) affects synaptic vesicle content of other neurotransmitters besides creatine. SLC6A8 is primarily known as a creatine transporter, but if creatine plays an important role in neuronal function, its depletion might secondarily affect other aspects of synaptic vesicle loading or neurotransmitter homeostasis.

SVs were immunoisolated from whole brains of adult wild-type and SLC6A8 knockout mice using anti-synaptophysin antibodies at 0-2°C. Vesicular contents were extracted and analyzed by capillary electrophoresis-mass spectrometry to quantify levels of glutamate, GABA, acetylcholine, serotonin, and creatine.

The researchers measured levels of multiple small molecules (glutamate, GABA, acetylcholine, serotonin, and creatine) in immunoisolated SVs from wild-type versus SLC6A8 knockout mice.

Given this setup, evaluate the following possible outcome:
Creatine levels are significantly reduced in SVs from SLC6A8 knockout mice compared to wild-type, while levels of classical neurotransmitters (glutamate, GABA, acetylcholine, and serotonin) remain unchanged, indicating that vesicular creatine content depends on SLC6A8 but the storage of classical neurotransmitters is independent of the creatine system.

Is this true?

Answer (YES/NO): YES